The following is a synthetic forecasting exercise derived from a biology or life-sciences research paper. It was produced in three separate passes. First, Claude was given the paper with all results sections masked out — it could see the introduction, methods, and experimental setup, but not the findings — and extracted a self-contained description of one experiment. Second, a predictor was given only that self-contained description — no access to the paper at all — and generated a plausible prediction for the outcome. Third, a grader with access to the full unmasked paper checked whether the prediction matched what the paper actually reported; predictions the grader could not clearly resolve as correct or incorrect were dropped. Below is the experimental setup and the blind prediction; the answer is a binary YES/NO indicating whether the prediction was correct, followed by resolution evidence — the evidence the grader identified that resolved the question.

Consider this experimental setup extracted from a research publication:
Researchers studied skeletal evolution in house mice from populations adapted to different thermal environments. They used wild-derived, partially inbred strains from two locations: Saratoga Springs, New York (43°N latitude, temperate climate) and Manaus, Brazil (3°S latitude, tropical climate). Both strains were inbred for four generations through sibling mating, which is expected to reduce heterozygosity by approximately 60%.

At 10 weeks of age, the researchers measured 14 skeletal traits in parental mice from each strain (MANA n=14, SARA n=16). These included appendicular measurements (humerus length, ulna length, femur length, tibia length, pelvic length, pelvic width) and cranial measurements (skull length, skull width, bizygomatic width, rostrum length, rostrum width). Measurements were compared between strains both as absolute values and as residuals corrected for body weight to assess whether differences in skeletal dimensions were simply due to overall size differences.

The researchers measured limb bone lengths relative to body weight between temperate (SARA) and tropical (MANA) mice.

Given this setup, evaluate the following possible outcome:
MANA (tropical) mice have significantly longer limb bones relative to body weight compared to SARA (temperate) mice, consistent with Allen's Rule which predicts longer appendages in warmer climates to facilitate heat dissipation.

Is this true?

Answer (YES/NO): YES